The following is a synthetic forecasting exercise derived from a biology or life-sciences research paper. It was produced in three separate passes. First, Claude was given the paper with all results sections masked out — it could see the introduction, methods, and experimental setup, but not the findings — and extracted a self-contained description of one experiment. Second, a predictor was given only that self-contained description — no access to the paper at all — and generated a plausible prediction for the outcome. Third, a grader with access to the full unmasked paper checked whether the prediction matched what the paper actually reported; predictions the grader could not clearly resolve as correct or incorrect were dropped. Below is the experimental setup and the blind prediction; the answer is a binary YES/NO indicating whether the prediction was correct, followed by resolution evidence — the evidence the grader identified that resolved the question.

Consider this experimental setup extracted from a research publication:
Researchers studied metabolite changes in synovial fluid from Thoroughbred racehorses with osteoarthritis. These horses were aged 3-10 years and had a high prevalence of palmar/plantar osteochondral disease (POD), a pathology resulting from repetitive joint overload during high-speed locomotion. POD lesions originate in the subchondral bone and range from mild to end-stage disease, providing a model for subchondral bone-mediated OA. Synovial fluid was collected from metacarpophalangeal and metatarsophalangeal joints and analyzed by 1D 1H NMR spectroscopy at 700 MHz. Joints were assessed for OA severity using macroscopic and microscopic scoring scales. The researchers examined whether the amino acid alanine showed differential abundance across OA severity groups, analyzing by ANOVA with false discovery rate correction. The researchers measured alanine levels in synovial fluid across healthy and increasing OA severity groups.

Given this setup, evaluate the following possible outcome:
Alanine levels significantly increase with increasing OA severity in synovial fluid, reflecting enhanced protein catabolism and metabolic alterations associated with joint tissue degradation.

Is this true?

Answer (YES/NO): YES